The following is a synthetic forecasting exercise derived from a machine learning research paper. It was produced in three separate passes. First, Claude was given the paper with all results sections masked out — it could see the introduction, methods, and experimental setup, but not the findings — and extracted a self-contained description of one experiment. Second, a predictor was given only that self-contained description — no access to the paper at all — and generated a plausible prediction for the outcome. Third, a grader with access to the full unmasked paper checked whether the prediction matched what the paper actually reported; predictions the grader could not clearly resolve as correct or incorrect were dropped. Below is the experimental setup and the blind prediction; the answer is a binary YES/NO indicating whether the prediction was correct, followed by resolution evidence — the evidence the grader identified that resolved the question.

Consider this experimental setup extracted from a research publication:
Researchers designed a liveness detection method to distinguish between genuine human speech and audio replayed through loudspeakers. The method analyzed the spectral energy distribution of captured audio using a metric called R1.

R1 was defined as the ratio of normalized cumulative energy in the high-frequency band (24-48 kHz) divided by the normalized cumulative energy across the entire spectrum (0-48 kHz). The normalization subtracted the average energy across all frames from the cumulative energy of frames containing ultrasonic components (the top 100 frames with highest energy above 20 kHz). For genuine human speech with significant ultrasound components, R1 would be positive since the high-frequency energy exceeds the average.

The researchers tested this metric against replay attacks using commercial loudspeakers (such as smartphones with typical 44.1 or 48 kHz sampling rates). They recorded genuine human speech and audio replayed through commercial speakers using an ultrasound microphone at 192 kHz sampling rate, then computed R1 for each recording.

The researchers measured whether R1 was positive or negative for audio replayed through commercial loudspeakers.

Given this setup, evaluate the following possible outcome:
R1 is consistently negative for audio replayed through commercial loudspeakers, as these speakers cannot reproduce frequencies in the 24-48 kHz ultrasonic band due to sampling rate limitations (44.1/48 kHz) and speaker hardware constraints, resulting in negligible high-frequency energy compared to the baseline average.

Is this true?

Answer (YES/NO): YES